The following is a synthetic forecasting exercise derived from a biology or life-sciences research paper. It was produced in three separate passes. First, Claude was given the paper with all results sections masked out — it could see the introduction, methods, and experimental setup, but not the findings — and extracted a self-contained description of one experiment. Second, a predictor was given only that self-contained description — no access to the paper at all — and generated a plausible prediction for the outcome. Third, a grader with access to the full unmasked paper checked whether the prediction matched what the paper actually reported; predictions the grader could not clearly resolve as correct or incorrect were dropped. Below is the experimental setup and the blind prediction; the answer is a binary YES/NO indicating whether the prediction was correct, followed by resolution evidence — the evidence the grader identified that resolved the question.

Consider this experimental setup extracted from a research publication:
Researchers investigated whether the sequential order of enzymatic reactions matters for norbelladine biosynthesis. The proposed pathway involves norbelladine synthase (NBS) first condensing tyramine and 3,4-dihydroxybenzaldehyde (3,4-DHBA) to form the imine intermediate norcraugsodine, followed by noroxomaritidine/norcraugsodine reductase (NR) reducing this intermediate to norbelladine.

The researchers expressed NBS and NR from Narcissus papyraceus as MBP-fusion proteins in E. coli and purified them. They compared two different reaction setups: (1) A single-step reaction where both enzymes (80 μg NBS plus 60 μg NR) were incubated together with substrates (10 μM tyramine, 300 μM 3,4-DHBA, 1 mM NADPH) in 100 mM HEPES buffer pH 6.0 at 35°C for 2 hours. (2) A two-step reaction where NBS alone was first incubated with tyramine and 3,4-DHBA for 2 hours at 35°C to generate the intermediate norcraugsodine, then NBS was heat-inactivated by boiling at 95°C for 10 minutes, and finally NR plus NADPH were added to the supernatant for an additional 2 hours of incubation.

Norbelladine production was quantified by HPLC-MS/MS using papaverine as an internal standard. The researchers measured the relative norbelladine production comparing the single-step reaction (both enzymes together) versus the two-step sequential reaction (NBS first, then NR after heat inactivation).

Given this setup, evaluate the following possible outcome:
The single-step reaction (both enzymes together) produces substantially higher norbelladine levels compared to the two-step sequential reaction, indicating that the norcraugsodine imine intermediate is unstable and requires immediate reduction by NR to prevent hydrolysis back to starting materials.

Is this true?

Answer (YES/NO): NO